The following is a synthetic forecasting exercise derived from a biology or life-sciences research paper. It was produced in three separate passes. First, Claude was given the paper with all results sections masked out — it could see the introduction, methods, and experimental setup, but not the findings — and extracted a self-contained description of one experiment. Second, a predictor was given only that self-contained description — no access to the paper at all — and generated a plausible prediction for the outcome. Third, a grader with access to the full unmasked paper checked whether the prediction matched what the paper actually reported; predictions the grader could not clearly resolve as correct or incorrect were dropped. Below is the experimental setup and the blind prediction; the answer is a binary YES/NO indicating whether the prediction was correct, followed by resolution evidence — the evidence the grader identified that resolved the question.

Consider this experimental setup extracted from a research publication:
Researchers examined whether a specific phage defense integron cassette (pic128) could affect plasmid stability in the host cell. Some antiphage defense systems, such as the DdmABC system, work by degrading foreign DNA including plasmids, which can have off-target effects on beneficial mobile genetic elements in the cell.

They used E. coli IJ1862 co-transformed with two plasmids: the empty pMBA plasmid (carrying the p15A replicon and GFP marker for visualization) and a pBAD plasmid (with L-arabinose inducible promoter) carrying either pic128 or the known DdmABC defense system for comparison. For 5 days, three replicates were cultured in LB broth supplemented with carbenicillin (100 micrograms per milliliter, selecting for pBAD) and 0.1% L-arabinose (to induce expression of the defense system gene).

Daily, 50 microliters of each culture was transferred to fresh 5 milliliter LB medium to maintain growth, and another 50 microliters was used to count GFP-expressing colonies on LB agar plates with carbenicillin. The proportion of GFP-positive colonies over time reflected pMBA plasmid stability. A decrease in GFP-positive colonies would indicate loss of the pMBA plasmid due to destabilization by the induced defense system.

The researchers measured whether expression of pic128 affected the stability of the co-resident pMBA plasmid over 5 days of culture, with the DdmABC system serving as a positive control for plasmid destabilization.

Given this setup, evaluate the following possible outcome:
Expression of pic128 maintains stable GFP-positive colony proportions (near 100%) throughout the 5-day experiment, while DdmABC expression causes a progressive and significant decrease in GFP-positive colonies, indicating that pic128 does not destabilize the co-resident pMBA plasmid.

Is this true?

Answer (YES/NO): YES